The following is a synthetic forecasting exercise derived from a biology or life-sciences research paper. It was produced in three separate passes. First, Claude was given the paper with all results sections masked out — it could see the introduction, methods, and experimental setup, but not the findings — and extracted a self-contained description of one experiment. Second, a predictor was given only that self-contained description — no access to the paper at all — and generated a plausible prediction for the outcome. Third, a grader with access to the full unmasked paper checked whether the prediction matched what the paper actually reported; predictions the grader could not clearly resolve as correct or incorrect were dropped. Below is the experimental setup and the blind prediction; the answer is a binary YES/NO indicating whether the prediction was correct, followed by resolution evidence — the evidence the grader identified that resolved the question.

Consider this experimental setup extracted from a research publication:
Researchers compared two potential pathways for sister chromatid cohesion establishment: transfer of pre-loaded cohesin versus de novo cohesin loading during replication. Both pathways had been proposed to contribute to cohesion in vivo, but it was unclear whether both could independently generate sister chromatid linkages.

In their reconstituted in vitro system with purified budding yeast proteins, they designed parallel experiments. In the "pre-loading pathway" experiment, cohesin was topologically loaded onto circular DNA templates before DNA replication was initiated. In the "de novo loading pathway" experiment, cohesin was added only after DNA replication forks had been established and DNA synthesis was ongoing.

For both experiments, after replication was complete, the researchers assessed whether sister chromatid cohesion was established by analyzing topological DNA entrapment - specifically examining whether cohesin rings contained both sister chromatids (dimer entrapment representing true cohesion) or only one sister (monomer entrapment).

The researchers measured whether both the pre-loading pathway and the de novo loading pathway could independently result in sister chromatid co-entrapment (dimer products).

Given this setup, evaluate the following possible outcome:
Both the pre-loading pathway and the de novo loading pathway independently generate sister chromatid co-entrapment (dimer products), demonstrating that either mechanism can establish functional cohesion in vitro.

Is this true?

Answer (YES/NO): YES